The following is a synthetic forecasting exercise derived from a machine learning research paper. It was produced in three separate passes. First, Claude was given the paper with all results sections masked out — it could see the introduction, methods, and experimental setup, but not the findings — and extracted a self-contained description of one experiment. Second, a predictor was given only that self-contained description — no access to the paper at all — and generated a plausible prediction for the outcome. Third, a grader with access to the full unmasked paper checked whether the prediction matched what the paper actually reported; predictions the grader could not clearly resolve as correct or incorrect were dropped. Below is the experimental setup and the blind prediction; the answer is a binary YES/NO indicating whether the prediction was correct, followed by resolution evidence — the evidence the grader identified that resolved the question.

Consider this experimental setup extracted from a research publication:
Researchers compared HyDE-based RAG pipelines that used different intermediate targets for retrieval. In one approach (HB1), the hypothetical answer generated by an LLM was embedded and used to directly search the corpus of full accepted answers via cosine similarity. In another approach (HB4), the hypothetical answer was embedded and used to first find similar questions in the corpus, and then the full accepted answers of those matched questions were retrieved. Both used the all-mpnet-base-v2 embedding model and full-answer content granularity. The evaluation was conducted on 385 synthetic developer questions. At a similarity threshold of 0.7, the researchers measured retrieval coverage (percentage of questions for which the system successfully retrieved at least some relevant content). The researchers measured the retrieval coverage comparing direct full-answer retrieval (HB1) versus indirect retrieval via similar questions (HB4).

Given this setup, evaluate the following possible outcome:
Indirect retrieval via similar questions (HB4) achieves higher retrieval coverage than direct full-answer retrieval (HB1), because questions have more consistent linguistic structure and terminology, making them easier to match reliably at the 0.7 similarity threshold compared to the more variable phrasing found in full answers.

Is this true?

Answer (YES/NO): NO